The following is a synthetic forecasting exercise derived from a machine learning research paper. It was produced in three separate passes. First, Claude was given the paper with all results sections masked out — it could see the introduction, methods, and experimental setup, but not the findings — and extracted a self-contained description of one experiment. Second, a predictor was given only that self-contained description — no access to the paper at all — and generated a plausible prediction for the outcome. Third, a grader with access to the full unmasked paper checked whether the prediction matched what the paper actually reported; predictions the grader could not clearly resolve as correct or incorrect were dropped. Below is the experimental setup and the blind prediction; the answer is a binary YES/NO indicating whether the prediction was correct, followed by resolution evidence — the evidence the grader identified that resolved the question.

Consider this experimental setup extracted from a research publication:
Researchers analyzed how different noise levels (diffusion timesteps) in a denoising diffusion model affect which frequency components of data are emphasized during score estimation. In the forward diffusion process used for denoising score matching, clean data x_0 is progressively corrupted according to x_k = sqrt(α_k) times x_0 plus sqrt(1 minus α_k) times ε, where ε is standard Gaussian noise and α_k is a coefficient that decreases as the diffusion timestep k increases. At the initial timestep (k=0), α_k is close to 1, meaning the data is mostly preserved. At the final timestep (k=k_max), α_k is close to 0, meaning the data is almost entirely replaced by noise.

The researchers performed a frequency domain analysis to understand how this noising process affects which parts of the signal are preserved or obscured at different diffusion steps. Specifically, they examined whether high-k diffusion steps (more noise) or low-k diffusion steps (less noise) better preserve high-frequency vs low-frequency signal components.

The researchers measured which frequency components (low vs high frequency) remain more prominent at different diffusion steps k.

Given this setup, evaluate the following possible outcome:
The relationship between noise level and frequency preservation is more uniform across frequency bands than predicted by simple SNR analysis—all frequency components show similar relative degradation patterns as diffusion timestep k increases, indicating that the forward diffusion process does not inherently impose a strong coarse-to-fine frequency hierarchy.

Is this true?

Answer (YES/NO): NO